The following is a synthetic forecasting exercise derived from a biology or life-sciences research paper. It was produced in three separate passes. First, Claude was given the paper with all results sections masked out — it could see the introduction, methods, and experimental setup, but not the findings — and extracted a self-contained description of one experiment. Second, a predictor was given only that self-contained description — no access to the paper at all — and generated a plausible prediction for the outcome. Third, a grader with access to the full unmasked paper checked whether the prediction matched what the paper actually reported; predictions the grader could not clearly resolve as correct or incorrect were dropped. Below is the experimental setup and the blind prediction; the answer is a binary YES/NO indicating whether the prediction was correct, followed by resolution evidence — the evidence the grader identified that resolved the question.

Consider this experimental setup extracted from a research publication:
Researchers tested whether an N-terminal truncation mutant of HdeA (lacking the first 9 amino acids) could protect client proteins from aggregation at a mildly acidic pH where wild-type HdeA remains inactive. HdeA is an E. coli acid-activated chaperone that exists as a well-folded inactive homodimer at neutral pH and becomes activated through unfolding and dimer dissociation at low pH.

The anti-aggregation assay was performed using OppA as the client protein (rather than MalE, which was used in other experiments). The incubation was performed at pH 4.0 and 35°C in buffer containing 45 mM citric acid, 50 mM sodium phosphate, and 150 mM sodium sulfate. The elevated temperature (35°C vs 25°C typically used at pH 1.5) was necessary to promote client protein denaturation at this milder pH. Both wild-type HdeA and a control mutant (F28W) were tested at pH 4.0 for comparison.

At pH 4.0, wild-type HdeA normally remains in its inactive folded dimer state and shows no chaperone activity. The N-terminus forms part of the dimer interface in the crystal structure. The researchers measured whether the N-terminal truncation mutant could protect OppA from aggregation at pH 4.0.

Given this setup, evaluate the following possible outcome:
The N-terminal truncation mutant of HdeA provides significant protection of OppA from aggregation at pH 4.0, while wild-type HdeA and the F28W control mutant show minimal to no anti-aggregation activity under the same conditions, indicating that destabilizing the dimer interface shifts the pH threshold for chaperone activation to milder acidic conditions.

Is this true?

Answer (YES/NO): YES